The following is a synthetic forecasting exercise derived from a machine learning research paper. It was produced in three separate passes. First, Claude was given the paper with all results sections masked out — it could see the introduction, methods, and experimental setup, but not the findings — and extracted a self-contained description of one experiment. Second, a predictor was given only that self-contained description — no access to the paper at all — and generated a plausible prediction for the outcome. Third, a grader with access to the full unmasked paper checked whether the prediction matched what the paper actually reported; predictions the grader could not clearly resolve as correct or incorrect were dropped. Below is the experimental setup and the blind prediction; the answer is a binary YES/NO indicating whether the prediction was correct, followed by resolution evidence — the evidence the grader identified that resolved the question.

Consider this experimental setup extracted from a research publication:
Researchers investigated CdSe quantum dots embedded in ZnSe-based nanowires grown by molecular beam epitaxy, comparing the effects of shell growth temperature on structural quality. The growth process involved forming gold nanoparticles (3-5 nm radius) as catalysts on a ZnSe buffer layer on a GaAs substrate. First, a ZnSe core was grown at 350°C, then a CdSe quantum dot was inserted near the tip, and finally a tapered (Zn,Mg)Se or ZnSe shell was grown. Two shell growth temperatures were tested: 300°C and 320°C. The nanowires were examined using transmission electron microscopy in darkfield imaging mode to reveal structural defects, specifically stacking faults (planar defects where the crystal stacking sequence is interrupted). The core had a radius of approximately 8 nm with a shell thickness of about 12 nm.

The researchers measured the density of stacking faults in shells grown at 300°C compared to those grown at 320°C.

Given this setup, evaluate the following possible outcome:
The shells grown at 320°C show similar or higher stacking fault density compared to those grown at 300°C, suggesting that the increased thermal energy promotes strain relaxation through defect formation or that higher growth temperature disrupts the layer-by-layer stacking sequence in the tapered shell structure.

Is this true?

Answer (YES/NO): NO